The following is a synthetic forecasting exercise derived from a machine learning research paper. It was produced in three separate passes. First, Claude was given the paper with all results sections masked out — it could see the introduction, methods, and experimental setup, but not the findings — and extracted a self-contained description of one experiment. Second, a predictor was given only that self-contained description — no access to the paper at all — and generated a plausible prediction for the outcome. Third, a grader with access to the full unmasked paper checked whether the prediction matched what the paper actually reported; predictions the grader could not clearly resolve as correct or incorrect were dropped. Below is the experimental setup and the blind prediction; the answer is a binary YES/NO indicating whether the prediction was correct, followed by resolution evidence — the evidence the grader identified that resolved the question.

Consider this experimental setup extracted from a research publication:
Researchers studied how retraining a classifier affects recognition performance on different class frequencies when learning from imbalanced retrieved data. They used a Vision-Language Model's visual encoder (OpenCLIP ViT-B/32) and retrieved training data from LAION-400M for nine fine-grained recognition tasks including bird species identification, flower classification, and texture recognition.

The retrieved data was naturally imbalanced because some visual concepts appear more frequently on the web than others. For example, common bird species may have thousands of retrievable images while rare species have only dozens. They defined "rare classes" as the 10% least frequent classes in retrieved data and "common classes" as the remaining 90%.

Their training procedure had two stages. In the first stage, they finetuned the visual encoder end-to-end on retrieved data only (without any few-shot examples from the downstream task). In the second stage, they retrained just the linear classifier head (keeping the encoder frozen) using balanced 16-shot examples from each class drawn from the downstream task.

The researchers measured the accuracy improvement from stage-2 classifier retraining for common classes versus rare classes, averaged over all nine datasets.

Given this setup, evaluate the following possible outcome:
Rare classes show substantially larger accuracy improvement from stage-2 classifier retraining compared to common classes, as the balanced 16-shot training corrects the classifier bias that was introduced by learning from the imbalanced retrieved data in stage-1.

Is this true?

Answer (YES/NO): YES